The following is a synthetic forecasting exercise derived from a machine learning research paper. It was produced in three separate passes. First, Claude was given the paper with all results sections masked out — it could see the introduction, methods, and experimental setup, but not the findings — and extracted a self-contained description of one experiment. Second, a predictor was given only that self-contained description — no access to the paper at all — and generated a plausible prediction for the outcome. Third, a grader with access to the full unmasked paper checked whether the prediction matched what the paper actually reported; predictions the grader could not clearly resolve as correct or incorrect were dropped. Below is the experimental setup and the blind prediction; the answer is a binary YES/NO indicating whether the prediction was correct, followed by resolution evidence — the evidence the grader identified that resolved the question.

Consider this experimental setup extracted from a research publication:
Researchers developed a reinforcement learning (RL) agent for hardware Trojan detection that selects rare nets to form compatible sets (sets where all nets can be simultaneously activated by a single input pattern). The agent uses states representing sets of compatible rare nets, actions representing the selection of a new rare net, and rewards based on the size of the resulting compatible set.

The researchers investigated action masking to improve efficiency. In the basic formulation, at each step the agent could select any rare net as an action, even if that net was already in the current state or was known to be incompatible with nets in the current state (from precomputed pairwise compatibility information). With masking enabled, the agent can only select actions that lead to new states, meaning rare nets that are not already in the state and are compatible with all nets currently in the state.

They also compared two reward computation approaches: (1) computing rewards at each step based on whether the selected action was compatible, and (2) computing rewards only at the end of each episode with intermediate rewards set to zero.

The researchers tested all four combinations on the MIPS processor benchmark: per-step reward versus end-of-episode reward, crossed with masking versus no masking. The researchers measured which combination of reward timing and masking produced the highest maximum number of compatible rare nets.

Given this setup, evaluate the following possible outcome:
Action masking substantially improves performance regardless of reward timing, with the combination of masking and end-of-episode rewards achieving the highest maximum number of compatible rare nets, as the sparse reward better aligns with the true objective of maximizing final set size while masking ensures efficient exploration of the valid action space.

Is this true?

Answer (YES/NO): NO